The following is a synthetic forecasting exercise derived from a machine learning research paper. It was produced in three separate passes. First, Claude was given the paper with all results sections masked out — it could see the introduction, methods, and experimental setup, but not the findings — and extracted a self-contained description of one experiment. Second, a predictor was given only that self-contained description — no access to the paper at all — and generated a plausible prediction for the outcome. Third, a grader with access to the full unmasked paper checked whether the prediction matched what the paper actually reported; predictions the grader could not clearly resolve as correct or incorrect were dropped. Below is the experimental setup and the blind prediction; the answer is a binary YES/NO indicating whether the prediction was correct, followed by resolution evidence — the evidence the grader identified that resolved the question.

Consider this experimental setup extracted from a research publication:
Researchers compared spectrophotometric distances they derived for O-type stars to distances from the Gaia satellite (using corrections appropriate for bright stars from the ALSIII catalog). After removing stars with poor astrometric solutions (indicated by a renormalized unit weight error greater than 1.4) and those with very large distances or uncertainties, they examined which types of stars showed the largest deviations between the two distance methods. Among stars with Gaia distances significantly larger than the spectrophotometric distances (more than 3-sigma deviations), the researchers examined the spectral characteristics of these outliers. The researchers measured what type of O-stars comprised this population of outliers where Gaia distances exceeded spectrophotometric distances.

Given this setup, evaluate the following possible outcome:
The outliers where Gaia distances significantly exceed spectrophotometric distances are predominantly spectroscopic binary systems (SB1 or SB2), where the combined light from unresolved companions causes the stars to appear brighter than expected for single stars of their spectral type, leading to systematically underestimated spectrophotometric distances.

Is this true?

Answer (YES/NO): NO